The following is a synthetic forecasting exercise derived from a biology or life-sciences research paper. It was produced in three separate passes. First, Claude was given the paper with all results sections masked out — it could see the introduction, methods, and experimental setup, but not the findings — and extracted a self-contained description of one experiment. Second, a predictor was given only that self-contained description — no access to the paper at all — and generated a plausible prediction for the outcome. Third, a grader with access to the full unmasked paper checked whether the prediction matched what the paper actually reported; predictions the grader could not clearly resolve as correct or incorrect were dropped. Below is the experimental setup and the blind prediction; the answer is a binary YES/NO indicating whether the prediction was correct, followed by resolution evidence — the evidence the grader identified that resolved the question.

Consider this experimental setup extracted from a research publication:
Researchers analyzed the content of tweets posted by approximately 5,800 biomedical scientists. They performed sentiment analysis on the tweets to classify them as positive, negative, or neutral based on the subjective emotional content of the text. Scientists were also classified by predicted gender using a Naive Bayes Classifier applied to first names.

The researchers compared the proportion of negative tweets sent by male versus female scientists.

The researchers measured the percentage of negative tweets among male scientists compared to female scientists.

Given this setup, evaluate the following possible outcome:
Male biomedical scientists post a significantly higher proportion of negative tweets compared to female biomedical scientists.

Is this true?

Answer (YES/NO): NO